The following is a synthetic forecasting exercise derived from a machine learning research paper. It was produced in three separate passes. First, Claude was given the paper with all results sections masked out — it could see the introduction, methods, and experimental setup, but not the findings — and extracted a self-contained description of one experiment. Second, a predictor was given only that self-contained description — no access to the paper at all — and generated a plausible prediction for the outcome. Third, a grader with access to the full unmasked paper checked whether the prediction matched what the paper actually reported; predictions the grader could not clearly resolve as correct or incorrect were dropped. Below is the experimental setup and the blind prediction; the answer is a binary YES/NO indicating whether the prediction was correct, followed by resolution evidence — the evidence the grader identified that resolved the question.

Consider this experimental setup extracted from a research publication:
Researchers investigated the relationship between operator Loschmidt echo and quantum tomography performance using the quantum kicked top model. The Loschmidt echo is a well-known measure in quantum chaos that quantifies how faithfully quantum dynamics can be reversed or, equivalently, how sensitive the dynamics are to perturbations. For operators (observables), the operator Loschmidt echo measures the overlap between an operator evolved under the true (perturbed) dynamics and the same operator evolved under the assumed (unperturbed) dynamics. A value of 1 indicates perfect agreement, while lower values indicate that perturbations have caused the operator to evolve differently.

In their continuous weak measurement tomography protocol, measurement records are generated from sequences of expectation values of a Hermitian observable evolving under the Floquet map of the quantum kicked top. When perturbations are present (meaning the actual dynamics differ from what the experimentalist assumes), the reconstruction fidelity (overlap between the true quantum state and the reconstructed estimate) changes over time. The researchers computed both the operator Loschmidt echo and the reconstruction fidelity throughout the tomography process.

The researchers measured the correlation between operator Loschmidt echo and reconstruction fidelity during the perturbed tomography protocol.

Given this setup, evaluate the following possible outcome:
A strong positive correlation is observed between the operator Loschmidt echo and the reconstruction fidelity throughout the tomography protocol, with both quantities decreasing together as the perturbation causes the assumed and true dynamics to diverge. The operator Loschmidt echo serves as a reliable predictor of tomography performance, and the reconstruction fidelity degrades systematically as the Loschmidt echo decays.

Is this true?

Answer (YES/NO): NO